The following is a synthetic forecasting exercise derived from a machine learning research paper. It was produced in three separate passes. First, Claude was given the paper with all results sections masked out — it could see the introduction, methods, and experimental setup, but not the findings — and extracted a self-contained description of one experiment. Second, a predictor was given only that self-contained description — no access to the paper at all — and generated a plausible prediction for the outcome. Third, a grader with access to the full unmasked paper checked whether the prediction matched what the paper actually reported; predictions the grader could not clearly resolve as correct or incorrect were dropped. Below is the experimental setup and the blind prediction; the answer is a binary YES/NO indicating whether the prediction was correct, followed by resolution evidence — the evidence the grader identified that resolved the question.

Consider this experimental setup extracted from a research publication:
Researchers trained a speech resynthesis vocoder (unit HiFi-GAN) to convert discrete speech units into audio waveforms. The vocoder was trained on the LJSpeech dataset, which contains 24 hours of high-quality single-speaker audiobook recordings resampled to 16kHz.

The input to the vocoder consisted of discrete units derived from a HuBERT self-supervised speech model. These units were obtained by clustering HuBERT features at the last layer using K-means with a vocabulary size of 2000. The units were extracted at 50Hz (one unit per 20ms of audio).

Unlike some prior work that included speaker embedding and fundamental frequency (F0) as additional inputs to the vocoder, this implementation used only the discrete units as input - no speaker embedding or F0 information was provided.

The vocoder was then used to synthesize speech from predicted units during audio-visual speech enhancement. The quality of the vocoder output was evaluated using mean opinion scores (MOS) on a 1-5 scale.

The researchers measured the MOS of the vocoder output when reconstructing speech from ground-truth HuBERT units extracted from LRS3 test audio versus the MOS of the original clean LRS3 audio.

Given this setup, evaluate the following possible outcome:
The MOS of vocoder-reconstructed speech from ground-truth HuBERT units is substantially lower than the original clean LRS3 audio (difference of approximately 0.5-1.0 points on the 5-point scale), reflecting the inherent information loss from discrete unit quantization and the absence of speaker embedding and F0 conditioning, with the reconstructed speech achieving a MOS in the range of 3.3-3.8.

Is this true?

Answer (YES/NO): NO